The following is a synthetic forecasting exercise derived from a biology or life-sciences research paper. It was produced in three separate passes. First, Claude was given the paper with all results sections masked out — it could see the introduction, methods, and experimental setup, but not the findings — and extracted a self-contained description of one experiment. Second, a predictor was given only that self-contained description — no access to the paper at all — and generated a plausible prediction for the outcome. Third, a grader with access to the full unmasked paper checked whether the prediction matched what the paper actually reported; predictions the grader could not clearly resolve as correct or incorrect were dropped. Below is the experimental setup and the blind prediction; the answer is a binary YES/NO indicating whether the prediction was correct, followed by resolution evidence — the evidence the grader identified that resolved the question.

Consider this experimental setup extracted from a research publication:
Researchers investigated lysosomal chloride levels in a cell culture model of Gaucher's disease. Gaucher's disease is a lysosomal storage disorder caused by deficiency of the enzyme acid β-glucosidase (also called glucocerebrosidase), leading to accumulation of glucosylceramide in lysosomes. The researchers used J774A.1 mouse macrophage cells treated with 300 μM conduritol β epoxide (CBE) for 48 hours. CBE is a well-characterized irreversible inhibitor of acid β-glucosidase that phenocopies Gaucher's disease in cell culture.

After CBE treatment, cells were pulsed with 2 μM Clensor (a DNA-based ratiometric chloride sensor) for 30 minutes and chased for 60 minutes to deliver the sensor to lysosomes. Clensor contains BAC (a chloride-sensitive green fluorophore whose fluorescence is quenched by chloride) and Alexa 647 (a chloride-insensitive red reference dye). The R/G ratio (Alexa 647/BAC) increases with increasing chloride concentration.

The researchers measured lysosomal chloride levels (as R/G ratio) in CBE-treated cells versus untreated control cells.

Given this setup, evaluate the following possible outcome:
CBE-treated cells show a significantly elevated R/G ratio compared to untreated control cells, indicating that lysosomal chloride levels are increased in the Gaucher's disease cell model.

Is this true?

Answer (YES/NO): NO